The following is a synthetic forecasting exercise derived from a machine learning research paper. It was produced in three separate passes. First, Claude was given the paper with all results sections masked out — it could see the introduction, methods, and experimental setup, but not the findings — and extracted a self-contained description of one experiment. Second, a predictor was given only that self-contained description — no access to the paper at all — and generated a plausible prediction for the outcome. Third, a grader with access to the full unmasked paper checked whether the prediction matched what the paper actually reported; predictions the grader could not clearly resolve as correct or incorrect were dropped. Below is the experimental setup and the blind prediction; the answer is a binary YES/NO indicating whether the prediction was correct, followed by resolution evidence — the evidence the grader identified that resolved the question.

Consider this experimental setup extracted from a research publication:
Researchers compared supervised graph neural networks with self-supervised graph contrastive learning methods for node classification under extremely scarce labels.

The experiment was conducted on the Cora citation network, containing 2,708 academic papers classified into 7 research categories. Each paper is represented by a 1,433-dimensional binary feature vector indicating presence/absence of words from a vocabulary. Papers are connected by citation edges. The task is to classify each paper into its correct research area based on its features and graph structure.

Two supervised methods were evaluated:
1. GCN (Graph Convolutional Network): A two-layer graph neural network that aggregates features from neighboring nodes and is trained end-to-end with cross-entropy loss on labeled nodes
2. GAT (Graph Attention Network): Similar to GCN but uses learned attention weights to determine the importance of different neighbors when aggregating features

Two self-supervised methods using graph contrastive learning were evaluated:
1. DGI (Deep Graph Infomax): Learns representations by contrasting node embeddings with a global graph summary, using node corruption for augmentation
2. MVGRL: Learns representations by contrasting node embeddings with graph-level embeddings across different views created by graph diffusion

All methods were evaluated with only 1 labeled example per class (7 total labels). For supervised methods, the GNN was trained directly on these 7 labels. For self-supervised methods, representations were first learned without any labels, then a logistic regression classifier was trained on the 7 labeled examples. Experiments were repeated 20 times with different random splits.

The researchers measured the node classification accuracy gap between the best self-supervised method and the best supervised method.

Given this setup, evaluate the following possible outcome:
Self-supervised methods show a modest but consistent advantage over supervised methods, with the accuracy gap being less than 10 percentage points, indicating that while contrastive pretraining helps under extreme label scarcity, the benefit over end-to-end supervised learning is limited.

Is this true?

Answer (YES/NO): NO